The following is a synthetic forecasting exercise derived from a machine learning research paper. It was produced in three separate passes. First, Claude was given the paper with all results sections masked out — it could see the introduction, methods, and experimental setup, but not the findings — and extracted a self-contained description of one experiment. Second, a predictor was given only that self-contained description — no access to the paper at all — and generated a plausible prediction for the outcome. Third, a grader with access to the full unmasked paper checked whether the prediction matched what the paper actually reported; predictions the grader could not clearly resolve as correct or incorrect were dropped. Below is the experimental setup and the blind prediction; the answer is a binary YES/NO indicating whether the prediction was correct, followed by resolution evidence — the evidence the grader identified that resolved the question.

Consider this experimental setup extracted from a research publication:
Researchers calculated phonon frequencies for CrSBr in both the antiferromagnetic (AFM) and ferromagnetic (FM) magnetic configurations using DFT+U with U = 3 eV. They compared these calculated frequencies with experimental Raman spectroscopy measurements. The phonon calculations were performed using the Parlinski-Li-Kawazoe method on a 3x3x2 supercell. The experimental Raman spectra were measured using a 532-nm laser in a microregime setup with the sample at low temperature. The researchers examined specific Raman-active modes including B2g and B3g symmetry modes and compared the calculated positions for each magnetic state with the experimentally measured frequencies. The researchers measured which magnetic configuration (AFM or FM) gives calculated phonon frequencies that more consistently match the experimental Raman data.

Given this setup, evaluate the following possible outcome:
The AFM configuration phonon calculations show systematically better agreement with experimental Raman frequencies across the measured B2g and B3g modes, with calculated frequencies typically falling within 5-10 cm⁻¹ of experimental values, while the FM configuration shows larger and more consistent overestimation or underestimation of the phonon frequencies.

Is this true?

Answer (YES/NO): NO